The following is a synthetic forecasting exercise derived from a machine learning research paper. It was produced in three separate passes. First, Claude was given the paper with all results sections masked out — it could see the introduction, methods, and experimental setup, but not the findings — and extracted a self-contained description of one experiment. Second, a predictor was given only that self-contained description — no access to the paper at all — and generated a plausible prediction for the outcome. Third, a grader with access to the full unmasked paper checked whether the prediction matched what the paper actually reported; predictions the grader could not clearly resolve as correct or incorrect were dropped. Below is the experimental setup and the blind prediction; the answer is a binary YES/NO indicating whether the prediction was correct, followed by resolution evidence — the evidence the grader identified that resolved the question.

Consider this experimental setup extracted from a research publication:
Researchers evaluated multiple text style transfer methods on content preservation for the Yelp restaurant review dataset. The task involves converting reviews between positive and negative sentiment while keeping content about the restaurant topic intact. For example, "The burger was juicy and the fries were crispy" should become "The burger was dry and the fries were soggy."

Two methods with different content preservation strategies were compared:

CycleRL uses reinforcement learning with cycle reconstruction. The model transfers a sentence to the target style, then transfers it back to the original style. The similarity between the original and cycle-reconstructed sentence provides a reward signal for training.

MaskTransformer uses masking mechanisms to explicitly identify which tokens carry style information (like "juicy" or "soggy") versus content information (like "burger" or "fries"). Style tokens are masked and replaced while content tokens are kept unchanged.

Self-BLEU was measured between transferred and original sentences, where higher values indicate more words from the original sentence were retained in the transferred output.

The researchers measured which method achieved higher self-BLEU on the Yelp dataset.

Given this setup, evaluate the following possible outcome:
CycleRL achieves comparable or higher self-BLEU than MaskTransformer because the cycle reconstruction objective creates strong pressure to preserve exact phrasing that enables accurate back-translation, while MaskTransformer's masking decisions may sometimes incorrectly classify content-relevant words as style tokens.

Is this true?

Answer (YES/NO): NO